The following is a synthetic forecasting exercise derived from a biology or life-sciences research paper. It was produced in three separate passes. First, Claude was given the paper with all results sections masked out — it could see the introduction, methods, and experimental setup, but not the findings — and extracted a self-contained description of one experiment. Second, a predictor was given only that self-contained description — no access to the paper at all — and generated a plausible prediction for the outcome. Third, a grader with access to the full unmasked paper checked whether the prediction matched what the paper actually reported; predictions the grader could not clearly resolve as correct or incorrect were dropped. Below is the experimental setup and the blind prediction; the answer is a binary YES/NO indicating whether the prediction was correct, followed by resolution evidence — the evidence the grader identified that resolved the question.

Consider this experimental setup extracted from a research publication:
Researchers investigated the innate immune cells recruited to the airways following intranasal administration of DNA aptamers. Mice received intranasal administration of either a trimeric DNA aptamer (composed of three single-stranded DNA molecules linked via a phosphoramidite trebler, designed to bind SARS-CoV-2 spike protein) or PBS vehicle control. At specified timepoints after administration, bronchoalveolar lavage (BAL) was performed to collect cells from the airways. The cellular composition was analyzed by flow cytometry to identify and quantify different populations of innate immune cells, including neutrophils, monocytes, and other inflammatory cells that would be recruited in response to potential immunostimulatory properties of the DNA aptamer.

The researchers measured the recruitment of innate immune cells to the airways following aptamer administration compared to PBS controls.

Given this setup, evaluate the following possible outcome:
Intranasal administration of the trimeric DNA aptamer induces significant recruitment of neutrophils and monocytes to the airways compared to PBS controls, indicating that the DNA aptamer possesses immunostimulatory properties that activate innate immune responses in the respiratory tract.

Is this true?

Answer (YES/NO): NO